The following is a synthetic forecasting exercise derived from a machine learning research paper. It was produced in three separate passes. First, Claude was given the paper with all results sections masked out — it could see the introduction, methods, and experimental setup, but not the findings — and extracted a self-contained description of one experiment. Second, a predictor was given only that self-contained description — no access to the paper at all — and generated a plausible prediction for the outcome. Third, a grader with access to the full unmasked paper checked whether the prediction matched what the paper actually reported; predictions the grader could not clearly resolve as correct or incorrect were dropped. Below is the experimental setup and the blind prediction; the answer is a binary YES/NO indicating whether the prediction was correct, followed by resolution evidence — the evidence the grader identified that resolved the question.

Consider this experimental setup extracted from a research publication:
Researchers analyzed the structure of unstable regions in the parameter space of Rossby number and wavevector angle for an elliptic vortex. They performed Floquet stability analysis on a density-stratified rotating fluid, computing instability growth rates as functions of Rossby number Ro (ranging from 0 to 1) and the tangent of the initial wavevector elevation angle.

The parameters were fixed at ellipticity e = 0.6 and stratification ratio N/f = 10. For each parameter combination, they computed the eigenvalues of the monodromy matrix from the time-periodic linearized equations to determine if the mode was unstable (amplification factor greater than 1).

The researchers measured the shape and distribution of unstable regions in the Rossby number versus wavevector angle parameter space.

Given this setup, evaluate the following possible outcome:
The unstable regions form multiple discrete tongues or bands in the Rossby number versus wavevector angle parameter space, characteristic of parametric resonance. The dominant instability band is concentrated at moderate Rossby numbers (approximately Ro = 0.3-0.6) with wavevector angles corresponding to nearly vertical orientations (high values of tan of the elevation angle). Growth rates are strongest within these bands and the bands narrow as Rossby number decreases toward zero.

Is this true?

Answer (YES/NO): NO